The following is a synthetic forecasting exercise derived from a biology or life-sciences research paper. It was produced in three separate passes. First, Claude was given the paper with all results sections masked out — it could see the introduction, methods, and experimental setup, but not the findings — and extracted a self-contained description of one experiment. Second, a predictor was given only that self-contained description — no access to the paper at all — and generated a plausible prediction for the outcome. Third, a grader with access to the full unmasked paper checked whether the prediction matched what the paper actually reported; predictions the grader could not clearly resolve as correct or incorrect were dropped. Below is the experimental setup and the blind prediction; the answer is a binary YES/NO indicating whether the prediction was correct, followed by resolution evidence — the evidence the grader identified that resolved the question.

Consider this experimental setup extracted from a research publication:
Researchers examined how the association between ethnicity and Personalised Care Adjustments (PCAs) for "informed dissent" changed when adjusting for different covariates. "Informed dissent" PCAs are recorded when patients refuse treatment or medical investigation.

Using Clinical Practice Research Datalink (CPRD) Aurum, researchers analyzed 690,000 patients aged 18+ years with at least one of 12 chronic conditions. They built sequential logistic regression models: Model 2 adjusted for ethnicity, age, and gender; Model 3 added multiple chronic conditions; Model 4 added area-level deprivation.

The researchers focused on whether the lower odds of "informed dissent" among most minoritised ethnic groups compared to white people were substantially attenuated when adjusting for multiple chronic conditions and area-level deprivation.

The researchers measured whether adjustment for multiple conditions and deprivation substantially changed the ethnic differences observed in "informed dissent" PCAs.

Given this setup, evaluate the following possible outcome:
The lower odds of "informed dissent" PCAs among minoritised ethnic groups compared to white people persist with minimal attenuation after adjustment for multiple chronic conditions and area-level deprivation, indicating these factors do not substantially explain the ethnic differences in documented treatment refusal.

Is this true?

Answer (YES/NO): YES